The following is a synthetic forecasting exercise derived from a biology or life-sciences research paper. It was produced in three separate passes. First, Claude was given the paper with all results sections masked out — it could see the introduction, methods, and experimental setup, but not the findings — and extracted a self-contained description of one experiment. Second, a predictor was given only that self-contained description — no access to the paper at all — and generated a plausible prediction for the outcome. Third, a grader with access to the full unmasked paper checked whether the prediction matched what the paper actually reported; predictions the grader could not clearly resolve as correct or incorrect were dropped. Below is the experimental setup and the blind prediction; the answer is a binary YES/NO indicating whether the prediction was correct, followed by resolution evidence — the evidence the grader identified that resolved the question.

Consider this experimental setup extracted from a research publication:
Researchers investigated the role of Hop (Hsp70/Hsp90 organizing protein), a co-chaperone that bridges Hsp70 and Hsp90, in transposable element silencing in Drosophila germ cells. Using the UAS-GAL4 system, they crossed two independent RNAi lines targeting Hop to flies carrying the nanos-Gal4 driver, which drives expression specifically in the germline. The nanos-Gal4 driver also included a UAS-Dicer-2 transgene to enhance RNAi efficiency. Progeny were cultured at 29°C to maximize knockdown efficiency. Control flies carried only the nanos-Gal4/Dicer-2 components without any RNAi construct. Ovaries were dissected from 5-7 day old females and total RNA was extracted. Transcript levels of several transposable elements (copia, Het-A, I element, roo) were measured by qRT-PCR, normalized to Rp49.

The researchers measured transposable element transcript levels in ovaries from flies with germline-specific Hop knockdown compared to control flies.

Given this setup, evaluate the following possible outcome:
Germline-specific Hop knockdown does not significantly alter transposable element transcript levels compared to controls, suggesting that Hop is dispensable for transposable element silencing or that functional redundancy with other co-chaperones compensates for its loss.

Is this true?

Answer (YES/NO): NO